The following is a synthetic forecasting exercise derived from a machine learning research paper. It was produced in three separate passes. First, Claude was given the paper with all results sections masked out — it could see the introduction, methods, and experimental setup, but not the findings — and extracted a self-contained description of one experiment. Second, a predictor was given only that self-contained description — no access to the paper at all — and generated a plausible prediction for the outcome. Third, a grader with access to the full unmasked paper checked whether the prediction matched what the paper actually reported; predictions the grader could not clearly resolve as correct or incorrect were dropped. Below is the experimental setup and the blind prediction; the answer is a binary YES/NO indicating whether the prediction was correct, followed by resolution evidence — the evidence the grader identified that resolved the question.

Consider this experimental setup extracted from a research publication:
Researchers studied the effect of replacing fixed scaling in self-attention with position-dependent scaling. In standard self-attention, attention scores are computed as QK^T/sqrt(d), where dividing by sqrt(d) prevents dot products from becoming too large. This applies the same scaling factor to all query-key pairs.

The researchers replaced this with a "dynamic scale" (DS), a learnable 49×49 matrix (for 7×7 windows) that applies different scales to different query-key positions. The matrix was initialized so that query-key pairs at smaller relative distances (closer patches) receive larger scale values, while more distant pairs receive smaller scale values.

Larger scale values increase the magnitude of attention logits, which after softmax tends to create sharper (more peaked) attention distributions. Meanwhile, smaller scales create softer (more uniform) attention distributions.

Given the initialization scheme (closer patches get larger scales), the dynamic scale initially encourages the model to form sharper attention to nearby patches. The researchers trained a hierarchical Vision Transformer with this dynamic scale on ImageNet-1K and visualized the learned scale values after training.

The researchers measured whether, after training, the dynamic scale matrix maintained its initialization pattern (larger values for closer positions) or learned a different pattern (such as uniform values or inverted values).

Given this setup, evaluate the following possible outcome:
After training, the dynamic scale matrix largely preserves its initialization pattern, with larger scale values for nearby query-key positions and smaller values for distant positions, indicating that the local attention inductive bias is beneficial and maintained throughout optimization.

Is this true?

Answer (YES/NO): YES